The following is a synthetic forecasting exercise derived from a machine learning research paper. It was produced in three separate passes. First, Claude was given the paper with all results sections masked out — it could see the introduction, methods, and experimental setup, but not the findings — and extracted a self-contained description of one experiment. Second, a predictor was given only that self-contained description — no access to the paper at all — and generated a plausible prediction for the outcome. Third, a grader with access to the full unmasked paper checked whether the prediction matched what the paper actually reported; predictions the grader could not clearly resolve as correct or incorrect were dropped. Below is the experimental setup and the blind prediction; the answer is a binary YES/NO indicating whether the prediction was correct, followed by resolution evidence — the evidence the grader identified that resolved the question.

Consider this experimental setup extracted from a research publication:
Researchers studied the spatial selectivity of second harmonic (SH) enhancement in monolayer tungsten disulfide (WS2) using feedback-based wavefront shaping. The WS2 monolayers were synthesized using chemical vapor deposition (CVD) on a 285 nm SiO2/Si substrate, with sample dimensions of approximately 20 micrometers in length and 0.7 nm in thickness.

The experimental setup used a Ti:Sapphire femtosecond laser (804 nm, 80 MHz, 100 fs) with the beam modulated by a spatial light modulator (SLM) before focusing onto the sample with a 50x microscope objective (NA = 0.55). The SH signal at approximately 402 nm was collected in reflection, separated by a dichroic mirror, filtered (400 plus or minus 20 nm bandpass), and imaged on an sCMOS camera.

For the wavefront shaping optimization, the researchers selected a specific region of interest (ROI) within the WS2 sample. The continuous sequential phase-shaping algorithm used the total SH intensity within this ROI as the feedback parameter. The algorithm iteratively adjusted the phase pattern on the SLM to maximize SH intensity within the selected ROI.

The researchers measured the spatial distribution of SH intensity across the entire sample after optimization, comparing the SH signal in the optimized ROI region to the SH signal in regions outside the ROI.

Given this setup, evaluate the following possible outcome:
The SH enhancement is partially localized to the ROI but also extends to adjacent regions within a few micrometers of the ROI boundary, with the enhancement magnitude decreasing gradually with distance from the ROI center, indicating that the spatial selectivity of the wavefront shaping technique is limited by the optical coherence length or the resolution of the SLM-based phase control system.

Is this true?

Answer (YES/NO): NO